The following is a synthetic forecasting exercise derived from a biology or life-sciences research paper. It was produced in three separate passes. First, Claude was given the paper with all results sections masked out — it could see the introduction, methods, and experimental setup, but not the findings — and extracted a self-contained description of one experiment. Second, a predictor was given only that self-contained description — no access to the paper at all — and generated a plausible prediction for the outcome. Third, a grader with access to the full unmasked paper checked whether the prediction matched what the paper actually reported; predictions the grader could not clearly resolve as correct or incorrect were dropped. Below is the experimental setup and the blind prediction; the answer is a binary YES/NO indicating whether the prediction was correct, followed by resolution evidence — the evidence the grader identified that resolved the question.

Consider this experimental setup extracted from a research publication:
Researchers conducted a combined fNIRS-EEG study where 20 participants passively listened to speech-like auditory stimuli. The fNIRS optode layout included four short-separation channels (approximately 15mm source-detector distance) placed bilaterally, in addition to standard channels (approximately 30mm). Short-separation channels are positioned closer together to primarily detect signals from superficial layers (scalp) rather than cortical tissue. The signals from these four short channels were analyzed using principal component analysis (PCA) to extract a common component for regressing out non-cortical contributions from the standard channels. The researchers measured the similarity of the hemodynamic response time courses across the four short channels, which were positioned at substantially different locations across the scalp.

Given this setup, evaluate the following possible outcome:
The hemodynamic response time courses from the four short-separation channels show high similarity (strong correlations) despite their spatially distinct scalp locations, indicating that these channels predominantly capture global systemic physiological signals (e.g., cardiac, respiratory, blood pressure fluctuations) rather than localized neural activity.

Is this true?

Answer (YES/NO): YES